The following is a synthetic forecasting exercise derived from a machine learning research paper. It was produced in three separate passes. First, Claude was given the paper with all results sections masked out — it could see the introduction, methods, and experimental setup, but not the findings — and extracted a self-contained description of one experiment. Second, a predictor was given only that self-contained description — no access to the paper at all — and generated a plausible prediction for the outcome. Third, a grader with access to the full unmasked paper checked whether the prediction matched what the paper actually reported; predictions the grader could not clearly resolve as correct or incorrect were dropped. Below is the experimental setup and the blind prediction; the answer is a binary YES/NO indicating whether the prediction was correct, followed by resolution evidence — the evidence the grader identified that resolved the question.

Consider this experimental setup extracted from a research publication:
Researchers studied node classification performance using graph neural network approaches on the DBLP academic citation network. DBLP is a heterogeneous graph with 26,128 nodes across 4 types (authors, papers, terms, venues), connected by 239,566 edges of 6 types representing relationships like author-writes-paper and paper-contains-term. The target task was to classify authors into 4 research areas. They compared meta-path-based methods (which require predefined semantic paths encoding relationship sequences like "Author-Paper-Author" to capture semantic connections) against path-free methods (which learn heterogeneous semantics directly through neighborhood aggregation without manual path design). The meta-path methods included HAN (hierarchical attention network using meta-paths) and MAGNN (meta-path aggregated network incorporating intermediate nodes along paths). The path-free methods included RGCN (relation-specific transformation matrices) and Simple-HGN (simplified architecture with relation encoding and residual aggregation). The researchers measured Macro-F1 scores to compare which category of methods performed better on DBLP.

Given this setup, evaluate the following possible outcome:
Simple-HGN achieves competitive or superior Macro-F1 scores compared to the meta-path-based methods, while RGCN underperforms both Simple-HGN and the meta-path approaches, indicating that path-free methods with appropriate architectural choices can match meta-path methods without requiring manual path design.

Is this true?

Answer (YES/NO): YES